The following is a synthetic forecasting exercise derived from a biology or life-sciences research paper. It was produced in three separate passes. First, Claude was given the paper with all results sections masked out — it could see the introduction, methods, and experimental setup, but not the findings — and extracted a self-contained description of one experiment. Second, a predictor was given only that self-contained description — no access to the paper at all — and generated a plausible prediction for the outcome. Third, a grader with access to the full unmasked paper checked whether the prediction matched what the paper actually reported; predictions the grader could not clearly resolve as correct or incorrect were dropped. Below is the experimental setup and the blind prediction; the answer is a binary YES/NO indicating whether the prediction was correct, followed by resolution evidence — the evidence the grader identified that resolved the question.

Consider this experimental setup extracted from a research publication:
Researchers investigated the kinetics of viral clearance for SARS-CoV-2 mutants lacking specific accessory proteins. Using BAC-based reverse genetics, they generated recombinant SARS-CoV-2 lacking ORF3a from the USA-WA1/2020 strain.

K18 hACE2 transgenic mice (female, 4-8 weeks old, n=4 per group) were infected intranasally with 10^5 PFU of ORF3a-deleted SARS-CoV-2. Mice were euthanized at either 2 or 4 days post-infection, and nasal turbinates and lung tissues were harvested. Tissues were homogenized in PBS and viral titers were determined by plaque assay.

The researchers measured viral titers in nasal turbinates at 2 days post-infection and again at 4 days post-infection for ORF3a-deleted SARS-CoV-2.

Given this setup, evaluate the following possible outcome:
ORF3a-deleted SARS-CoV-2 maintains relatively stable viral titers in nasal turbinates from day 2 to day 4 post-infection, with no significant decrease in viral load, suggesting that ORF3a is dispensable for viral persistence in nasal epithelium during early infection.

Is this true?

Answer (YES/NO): NO